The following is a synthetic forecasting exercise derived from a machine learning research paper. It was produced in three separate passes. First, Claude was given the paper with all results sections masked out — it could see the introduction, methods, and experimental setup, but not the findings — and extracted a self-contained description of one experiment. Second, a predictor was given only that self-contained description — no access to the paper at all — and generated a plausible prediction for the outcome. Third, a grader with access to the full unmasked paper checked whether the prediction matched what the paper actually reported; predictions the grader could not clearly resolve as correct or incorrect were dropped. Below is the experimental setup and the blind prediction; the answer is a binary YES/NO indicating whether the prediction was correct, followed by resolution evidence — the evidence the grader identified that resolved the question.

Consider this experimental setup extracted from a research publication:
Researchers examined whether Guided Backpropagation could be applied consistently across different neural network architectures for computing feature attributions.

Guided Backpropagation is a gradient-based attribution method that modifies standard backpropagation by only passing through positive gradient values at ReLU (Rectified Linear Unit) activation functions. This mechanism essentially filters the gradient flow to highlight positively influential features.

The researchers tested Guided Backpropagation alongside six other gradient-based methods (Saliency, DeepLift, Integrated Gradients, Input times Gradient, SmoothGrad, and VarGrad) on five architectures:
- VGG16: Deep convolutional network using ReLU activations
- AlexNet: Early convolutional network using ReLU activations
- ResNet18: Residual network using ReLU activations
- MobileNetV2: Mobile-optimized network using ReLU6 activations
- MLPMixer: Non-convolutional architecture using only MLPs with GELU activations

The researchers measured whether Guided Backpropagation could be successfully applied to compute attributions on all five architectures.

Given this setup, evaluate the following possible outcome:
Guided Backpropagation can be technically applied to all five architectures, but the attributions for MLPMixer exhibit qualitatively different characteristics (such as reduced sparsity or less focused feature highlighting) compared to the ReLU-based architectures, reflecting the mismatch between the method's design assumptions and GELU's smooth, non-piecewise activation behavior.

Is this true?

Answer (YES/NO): NO